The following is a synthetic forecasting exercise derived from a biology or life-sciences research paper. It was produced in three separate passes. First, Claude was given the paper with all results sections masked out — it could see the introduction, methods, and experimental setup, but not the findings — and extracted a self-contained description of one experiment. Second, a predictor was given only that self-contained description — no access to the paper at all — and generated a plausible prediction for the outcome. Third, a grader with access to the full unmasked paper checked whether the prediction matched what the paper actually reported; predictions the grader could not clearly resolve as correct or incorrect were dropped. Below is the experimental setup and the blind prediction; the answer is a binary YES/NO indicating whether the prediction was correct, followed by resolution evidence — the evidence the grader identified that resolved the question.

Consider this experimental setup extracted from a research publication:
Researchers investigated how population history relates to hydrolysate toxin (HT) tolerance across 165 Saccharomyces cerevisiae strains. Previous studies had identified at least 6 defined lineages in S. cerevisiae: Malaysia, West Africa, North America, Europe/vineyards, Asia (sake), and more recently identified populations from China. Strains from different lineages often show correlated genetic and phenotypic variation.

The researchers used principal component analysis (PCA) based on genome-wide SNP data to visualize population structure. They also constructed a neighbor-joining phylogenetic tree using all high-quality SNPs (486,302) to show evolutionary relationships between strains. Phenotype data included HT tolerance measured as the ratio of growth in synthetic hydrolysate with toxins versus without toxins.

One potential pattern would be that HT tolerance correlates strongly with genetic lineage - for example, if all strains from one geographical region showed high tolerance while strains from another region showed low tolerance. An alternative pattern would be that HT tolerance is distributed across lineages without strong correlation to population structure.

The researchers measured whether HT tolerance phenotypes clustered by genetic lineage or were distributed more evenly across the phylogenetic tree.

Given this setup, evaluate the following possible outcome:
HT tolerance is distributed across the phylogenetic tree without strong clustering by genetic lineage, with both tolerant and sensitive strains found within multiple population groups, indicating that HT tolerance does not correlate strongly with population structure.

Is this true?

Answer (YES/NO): NO